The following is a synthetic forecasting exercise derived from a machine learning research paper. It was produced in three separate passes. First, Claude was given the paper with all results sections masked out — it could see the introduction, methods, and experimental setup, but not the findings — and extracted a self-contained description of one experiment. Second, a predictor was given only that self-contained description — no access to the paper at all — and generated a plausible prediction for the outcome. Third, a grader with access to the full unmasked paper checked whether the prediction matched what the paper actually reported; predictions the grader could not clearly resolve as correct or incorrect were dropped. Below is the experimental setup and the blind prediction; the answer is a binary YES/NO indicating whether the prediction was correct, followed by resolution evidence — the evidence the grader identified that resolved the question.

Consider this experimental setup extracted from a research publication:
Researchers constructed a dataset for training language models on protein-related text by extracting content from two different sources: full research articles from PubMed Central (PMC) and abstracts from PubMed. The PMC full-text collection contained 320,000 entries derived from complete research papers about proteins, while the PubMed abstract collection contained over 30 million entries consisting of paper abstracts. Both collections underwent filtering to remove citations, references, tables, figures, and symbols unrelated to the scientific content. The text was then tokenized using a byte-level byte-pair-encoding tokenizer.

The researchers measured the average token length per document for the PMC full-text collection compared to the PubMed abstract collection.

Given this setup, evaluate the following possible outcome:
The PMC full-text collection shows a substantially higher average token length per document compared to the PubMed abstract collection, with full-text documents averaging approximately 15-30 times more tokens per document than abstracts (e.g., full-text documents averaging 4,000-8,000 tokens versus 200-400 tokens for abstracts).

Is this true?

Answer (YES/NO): NO